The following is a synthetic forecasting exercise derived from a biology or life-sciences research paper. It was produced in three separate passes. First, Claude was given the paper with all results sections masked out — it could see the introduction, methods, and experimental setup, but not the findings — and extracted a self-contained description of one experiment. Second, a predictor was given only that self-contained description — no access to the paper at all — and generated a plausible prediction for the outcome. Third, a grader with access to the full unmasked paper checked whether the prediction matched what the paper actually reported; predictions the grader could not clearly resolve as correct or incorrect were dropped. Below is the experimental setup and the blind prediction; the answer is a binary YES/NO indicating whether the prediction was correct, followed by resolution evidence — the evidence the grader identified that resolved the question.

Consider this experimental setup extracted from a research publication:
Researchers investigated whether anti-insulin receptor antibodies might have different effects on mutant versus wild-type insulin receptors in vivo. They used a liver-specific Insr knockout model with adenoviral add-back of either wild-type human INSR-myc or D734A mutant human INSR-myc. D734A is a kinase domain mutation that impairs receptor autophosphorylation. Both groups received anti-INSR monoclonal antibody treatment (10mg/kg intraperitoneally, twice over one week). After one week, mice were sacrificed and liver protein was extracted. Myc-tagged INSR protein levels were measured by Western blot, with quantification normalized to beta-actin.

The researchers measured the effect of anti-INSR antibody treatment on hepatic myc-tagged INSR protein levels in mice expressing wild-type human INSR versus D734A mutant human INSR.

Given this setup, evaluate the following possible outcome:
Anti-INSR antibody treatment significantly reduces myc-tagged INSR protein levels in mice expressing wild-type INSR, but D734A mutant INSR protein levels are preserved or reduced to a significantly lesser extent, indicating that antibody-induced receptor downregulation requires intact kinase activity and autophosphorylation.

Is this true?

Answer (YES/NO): NO